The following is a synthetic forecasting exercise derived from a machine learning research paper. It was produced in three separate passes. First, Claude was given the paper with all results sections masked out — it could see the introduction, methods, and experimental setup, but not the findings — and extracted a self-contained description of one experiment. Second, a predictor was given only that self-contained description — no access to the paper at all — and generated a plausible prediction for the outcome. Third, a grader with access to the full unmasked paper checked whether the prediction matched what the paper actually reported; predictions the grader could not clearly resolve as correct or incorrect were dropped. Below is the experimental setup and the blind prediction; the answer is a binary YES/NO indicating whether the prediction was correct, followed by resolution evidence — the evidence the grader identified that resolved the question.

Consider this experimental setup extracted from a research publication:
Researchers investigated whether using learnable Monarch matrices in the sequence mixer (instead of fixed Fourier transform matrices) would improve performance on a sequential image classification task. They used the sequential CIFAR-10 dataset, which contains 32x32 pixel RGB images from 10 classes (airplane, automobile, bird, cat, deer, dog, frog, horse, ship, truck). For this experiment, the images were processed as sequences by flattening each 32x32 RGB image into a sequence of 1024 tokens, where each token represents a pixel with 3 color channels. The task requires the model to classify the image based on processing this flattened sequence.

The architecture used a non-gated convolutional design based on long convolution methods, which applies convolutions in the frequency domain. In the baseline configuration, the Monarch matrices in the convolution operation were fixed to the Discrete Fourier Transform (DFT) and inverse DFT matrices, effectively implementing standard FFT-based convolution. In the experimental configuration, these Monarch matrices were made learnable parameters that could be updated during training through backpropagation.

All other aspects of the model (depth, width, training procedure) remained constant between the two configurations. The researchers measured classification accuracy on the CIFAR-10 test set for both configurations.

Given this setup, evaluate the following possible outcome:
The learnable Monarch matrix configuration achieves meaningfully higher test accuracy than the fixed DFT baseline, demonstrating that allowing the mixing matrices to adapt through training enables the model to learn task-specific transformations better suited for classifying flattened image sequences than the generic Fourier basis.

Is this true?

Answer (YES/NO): YES